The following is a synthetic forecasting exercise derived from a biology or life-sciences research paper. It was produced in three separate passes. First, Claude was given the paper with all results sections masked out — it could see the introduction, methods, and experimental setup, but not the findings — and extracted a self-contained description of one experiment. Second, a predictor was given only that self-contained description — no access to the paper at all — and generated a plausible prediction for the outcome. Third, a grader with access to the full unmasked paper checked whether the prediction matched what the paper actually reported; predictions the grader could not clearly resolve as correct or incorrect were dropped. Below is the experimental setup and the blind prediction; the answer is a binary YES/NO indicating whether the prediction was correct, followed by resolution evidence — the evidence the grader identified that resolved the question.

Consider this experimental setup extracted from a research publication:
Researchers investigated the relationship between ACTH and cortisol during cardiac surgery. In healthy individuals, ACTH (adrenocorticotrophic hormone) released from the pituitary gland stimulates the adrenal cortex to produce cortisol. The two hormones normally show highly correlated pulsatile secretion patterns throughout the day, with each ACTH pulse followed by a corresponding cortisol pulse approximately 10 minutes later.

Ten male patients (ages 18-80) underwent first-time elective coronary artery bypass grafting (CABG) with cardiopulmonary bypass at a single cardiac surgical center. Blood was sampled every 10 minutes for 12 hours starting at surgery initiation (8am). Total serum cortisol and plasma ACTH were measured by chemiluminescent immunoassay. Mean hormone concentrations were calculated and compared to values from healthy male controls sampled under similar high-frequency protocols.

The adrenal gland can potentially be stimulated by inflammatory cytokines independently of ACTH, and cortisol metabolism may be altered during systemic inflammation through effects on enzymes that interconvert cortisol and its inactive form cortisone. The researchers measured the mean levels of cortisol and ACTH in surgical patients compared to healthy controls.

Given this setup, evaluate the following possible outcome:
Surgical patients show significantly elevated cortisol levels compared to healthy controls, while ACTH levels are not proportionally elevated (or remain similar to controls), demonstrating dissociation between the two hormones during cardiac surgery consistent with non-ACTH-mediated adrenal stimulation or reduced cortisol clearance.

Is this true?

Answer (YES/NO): NO